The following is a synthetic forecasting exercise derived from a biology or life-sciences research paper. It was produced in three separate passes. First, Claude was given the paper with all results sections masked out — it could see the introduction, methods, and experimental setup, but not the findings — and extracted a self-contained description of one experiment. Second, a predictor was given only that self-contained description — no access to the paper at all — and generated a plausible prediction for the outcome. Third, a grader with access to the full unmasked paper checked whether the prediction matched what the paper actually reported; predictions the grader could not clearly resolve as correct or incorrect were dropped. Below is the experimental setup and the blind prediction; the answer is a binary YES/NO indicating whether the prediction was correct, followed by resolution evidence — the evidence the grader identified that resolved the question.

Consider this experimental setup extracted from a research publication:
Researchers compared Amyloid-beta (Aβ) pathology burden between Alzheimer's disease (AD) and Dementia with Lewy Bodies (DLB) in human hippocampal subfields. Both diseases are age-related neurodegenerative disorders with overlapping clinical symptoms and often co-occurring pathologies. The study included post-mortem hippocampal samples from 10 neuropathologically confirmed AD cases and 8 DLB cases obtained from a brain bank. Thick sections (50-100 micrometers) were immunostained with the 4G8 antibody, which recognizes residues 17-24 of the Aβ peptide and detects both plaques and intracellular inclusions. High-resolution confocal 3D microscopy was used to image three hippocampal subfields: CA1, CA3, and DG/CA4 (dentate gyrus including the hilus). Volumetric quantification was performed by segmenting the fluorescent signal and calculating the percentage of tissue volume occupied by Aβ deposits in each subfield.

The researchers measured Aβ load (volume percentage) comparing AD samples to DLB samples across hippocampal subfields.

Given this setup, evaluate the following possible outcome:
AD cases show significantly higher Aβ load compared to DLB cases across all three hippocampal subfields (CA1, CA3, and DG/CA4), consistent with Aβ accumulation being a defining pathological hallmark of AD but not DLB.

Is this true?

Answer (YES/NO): NO